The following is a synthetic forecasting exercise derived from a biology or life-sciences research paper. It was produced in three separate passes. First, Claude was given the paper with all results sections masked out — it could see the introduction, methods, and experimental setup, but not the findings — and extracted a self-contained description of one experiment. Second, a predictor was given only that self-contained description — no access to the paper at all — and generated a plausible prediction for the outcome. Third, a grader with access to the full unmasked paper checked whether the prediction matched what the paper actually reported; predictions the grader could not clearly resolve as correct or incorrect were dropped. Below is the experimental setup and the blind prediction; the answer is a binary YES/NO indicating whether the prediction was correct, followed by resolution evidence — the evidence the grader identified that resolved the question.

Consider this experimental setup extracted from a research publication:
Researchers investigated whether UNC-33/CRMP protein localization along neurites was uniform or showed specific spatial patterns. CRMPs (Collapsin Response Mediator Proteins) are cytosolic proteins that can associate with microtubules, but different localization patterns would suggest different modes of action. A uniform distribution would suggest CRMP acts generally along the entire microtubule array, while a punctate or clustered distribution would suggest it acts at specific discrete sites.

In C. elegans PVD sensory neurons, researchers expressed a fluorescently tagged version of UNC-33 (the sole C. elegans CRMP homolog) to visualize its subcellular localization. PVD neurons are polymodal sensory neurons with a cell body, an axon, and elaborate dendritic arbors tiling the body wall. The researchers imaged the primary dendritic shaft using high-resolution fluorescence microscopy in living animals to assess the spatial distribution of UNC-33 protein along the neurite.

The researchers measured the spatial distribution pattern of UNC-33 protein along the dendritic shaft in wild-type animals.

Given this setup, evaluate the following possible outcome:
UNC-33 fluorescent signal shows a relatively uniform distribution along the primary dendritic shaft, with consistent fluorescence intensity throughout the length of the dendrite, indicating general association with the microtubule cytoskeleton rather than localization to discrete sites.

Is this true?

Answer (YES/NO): NO